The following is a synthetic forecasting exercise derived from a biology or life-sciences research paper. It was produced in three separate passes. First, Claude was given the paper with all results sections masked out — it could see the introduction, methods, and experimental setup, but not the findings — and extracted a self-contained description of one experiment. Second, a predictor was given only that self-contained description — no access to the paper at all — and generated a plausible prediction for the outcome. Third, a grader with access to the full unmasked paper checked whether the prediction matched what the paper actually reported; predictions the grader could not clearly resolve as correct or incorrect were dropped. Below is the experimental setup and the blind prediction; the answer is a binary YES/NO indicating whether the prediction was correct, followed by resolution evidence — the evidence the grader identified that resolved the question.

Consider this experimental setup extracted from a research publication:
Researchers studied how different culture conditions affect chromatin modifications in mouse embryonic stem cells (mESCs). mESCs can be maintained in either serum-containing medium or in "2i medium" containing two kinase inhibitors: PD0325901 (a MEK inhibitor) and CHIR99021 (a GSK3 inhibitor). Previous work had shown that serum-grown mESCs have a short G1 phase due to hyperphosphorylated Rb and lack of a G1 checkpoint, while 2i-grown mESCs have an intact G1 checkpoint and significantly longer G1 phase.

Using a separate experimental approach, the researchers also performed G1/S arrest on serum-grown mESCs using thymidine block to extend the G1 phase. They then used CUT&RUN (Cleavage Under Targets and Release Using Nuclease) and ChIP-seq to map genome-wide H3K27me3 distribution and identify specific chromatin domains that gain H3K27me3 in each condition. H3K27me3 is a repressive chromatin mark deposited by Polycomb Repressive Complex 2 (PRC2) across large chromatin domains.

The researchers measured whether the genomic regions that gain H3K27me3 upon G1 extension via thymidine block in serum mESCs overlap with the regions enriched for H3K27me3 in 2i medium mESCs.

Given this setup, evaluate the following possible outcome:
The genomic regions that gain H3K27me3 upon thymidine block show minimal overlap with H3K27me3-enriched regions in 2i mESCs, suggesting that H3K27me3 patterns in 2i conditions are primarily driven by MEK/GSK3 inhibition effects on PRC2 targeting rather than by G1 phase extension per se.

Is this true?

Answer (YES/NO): NO